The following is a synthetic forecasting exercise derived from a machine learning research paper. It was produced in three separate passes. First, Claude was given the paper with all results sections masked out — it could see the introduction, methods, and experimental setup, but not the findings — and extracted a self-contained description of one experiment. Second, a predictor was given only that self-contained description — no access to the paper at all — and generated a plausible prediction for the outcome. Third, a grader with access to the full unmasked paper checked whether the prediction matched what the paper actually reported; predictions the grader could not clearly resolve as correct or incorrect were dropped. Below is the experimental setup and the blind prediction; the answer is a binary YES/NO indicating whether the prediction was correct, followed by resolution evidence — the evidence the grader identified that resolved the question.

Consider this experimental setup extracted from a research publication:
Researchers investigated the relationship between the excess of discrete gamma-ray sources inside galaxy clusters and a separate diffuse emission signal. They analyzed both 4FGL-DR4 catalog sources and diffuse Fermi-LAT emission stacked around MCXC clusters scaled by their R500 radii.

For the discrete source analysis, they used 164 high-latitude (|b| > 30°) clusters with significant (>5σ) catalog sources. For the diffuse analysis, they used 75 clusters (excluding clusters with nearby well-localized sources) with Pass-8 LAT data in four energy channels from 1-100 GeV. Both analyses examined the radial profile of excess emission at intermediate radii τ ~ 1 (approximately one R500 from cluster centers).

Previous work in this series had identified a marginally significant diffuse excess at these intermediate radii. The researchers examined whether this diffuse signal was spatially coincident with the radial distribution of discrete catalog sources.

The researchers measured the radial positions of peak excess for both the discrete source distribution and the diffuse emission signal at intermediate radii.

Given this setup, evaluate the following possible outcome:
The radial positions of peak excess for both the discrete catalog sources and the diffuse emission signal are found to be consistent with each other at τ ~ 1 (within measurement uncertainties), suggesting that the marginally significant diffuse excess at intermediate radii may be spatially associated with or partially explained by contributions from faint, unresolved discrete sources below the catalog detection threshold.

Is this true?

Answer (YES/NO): YES